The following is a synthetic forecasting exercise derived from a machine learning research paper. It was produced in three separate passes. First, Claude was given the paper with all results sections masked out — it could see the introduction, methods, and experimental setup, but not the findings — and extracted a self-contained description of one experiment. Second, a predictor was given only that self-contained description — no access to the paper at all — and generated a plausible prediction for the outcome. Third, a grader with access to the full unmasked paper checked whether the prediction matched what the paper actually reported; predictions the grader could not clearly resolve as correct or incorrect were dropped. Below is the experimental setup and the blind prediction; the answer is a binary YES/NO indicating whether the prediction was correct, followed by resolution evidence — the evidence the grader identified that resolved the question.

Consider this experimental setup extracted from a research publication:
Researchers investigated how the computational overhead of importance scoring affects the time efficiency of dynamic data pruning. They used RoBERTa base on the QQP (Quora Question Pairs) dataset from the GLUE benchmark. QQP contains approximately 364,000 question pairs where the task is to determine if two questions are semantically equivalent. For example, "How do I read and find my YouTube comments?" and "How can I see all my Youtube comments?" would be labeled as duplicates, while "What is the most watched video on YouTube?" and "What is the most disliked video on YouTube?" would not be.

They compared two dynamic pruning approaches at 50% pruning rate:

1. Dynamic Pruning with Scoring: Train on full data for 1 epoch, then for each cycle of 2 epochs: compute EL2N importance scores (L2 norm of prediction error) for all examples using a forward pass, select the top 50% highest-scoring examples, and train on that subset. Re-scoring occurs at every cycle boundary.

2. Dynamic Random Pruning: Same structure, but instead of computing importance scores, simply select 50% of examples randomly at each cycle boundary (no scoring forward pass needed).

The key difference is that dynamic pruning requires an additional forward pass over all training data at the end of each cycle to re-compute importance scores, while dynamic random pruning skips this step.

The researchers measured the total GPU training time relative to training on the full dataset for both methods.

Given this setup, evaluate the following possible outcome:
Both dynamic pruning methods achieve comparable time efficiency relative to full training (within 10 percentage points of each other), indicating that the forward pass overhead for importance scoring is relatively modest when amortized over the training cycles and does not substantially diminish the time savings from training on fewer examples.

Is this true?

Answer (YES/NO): YES